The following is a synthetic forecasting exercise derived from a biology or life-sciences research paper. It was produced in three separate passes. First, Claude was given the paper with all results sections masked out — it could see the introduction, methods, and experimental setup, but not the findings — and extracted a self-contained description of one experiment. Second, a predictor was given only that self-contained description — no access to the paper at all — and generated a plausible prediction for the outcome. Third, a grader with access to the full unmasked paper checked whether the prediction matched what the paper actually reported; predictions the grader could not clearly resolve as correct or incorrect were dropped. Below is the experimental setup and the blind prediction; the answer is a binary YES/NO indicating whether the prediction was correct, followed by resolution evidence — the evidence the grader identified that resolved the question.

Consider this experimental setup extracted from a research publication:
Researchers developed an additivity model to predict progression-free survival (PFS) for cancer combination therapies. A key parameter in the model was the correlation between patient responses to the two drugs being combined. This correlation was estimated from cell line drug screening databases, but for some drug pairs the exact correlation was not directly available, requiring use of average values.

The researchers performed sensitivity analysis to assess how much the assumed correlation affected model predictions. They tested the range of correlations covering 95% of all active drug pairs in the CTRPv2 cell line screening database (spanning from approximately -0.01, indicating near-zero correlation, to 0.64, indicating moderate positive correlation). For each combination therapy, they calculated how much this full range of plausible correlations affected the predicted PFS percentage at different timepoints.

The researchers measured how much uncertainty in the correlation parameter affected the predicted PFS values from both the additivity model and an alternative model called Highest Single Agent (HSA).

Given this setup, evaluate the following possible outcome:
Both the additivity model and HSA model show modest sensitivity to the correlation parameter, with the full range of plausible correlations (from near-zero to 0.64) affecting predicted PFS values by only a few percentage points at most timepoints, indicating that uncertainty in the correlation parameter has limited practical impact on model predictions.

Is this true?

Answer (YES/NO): YES